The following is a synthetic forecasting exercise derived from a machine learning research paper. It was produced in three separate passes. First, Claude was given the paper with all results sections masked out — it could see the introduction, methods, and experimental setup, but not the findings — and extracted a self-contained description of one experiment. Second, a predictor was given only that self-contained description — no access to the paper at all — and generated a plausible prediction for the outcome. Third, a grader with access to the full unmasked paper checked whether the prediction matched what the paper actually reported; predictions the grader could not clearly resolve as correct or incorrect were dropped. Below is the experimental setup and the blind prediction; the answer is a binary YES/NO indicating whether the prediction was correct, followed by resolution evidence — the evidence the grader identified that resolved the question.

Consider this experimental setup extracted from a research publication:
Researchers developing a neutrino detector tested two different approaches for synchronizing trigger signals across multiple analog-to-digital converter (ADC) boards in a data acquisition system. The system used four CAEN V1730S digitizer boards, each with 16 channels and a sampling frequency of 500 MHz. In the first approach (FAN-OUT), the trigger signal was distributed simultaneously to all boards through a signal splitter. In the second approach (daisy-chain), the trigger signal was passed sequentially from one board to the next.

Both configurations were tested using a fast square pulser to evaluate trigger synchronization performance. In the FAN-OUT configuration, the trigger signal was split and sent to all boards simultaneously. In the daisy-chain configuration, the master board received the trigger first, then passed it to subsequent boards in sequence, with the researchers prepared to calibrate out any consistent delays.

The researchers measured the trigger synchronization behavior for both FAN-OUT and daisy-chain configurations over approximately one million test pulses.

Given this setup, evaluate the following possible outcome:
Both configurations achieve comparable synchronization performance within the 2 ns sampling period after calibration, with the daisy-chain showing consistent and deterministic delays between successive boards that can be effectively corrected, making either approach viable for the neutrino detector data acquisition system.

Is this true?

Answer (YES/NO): NO